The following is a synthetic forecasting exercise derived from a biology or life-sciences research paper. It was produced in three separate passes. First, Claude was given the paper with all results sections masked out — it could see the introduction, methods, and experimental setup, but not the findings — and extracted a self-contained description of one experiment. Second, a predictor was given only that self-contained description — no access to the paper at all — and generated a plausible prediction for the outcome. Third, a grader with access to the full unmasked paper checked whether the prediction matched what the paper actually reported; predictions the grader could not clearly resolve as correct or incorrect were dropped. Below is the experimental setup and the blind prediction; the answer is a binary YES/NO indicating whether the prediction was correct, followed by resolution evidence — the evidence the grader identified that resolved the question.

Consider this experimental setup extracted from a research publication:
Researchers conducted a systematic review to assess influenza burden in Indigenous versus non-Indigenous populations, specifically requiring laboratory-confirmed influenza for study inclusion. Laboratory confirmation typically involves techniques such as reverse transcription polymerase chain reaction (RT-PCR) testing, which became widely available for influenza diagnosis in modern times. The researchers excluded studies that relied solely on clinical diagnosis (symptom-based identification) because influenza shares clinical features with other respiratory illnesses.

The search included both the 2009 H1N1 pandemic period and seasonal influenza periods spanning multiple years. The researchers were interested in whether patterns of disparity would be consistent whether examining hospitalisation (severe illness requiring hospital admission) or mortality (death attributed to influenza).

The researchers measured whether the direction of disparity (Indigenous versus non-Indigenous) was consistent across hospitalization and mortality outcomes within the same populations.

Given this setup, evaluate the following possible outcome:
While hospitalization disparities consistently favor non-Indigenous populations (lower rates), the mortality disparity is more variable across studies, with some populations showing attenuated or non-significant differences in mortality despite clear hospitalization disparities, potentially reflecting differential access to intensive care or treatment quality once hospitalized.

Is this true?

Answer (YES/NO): NO